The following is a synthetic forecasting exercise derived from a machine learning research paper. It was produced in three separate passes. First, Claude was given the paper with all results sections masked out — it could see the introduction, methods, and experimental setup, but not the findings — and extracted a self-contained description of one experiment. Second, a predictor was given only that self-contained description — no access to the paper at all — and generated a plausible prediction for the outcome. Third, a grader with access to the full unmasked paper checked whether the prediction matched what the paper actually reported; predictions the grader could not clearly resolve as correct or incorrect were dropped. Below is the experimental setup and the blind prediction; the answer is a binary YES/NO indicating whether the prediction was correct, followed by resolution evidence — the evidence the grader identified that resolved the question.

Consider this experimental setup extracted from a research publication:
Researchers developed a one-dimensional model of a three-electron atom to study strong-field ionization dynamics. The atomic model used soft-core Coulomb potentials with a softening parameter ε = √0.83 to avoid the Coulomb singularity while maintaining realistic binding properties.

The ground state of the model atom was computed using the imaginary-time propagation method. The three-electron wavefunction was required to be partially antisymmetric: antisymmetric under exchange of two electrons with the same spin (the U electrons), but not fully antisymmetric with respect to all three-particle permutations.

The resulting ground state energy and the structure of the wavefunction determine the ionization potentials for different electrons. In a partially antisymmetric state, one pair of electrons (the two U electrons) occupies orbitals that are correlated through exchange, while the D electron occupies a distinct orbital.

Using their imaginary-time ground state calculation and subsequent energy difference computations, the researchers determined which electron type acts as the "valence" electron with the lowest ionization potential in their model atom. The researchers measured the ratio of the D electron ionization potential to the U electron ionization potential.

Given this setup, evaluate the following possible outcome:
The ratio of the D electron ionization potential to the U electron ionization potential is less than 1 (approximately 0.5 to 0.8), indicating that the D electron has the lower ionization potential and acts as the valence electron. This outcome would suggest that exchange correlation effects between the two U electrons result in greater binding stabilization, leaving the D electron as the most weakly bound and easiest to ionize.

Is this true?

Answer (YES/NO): NO